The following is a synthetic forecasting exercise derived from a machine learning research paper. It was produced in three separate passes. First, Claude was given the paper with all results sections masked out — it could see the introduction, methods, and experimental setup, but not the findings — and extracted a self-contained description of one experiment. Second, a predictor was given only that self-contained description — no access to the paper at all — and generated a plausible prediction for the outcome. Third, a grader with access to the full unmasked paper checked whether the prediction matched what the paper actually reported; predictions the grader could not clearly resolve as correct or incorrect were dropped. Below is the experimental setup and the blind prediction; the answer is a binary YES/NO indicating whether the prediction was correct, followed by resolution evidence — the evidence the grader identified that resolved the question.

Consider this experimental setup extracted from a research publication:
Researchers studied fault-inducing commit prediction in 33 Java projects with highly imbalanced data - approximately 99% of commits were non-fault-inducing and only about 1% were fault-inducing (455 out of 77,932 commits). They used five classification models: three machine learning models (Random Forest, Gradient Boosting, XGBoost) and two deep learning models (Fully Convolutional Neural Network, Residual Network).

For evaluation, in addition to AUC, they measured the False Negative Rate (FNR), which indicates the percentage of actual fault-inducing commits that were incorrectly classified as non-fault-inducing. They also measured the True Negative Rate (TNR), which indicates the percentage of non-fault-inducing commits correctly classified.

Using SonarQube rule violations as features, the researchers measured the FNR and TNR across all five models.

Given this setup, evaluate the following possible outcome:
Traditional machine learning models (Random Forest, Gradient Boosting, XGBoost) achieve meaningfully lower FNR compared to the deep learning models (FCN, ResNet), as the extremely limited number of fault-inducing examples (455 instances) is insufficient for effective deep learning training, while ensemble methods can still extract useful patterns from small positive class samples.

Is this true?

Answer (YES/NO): NO